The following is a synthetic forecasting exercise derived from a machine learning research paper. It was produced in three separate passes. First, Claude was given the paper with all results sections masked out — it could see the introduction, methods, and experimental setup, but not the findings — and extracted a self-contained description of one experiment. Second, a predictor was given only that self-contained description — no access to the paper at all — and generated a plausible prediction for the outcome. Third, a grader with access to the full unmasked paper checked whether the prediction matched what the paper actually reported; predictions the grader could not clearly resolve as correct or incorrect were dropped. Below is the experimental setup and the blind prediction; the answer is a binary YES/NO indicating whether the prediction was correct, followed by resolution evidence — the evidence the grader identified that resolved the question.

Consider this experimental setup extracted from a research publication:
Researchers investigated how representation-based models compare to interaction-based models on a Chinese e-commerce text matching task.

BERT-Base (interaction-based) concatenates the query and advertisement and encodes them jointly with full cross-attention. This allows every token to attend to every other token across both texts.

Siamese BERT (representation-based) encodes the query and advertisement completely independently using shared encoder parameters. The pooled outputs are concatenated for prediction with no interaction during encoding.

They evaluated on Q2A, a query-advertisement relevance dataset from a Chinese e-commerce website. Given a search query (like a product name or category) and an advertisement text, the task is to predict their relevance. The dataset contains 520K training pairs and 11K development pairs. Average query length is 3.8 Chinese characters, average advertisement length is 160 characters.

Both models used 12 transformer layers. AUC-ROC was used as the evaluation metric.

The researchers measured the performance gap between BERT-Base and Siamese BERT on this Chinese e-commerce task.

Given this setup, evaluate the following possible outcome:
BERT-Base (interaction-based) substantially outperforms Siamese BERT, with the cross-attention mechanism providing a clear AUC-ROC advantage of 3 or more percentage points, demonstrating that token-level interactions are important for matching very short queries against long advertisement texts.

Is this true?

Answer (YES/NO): YES